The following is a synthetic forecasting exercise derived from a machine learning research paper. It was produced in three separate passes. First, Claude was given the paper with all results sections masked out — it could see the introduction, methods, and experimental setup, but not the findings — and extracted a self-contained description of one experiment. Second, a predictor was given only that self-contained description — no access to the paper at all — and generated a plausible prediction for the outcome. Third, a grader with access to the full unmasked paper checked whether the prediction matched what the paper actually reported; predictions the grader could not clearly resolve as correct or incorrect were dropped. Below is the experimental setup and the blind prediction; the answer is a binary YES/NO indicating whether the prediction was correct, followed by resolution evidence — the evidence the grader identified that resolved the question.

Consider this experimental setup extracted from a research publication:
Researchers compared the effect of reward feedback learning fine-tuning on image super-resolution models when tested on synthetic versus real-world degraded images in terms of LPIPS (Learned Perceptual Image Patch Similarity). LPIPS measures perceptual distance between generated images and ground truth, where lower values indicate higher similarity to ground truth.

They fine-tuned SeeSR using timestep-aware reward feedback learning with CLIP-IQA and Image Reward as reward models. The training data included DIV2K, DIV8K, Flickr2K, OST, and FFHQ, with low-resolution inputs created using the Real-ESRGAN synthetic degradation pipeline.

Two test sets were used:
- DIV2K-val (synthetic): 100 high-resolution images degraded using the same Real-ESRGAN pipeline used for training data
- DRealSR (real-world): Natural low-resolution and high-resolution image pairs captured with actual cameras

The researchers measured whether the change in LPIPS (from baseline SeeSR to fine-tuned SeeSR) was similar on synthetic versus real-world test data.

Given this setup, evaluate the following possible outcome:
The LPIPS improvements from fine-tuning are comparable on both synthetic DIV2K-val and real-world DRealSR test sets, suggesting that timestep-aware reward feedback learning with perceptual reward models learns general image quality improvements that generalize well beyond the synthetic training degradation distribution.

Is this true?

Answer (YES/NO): NO